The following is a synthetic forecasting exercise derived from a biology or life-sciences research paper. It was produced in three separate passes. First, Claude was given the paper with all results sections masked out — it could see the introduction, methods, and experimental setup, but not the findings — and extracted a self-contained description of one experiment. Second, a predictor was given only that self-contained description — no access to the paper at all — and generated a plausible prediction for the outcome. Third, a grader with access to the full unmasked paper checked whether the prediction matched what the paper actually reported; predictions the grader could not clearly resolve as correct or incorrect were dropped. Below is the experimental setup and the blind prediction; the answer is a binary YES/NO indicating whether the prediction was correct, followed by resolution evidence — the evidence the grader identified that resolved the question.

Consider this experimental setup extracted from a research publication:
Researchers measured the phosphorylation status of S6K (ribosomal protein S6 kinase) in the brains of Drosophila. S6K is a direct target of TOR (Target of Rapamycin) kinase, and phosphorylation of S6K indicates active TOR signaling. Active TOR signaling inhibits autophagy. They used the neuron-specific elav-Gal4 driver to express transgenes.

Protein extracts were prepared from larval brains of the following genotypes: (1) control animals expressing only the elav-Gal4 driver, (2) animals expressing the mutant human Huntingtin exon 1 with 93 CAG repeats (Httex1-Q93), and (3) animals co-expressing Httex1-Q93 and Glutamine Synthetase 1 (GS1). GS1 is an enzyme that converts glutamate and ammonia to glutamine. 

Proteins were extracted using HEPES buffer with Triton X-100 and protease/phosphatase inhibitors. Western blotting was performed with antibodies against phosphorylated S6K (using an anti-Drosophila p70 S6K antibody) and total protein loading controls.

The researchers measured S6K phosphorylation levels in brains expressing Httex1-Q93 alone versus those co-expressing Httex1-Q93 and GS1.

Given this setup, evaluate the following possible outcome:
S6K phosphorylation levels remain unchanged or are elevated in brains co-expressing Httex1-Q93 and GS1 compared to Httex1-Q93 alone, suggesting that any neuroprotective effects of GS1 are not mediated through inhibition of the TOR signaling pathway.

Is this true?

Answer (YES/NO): NO